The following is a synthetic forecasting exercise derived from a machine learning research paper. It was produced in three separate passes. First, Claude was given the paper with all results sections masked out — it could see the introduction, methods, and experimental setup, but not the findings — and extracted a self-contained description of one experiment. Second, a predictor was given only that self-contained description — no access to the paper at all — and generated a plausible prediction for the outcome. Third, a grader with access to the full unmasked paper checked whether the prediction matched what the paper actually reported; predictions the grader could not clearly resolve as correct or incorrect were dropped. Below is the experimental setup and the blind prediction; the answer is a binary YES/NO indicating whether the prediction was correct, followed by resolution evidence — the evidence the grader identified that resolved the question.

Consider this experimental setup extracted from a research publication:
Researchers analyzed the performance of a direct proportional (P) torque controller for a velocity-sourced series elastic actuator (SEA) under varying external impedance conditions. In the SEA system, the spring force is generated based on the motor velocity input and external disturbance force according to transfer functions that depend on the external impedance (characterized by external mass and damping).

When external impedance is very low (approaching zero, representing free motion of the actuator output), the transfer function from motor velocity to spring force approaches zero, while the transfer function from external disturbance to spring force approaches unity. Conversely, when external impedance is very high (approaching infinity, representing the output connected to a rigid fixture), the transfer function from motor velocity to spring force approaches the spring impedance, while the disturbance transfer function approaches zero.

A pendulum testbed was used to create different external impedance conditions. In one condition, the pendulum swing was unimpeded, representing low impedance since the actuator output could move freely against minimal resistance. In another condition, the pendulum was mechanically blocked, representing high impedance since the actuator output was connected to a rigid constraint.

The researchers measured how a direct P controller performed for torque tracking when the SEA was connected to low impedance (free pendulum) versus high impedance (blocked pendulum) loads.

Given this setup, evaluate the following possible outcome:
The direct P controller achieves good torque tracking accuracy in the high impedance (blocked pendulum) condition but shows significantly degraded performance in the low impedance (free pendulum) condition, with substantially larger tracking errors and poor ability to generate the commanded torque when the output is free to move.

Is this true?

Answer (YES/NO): YES